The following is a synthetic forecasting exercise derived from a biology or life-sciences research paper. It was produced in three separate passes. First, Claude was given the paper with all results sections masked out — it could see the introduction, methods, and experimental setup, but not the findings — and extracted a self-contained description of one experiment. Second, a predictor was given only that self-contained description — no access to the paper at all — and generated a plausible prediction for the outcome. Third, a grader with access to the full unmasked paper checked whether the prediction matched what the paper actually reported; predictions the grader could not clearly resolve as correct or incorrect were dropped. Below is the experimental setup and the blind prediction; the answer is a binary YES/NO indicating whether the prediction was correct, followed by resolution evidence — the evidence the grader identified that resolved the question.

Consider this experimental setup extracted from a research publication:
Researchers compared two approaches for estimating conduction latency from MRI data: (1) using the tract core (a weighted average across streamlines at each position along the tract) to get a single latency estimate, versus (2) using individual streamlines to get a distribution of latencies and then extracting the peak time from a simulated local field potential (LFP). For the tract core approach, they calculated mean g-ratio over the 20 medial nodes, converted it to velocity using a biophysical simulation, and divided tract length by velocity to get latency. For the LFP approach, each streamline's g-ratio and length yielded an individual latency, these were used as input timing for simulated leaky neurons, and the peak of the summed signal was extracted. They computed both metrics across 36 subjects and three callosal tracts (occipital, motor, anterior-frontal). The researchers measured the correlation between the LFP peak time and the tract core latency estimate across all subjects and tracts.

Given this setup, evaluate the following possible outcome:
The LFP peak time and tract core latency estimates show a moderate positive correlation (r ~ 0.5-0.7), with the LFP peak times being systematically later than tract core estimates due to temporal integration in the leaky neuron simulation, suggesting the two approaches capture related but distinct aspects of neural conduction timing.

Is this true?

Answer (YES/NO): NO